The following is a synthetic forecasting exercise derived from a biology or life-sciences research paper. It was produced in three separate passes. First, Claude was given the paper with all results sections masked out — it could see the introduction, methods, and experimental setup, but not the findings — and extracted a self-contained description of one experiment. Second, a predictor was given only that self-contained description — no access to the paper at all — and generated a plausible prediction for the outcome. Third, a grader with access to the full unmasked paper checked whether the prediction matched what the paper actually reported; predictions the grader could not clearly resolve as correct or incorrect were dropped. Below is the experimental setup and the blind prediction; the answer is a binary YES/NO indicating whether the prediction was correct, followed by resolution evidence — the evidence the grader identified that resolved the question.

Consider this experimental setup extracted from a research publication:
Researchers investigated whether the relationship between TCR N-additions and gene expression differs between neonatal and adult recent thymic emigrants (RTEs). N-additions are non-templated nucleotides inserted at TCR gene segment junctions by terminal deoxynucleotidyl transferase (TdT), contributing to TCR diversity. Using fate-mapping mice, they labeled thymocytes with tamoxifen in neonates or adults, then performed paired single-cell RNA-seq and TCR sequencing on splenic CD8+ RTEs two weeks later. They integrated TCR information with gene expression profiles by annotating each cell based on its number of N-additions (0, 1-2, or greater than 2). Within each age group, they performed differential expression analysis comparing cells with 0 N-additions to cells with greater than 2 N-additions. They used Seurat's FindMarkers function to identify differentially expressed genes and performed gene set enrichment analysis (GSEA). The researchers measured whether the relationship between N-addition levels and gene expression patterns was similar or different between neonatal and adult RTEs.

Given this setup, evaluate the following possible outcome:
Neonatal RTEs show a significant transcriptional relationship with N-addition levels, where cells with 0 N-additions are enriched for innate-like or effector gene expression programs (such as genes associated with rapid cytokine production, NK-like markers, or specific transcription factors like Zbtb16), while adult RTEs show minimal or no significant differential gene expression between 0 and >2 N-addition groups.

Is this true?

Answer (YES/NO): YES